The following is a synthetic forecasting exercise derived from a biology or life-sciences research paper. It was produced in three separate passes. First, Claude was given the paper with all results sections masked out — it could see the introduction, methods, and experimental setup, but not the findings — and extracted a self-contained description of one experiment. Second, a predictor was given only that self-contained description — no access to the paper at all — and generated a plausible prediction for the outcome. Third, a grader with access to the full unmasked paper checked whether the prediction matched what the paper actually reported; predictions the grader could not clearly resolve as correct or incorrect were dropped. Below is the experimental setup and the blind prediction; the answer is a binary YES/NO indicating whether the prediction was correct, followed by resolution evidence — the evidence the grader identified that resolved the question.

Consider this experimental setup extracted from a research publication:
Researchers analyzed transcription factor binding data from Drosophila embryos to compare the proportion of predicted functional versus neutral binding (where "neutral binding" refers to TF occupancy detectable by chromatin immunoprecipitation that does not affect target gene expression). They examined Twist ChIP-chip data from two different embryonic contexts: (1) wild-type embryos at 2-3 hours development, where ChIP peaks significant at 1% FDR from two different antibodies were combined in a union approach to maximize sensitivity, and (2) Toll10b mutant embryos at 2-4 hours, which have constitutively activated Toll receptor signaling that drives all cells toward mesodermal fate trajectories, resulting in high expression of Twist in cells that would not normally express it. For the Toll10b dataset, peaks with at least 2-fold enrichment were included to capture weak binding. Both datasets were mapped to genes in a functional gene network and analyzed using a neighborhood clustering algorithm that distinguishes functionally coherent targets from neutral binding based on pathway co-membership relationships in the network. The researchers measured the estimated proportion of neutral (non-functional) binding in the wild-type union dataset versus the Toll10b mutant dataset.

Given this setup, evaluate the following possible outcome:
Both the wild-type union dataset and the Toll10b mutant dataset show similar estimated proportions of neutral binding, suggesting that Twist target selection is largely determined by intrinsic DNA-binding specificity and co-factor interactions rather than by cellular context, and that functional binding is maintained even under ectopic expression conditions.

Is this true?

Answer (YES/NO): YES